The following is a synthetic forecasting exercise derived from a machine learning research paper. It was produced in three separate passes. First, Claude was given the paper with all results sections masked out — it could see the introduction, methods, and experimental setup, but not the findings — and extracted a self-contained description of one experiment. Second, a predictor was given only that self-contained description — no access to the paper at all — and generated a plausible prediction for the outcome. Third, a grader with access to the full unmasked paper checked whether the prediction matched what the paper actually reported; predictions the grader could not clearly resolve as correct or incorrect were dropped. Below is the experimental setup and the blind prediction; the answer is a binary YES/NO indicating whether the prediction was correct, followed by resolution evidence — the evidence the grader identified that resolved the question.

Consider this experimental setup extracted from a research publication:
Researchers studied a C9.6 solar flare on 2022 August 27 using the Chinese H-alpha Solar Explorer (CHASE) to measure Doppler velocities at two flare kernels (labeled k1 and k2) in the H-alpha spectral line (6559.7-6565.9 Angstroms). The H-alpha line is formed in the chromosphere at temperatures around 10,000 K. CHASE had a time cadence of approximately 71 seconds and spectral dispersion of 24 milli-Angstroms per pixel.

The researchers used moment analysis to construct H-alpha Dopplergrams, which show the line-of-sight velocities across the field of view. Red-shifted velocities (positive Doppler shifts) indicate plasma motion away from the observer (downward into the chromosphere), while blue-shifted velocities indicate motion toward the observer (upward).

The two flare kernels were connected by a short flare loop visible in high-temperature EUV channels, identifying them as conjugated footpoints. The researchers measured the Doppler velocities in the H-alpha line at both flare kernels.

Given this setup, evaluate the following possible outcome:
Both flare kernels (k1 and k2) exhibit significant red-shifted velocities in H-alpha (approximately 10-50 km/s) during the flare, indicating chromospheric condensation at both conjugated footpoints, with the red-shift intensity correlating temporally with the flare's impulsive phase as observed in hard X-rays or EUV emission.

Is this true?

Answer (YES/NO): NO